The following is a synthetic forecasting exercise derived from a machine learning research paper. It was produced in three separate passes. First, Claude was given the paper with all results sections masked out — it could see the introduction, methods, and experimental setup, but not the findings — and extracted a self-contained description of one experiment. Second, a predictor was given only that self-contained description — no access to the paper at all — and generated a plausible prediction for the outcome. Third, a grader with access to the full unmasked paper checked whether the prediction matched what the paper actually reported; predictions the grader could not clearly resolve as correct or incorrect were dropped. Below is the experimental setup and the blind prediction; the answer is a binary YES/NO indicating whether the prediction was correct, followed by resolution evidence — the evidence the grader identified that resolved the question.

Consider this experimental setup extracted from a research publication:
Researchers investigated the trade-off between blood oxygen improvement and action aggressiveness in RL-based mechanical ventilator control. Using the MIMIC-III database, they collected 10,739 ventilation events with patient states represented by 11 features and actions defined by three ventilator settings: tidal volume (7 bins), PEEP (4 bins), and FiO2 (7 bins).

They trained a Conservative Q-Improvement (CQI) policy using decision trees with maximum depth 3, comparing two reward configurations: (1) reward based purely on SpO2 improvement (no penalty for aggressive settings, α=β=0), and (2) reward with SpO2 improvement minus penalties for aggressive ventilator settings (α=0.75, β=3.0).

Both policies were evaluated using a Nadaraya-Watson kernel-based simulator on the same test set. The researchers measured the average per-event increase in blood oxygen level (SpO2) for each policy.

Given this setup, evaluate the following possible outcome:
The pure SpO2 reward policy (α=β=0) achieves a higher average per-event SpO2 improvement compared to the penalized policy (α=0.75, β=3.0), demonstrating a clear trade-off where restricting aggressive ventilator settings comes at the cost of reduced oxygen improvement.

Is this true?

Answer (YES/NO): YES